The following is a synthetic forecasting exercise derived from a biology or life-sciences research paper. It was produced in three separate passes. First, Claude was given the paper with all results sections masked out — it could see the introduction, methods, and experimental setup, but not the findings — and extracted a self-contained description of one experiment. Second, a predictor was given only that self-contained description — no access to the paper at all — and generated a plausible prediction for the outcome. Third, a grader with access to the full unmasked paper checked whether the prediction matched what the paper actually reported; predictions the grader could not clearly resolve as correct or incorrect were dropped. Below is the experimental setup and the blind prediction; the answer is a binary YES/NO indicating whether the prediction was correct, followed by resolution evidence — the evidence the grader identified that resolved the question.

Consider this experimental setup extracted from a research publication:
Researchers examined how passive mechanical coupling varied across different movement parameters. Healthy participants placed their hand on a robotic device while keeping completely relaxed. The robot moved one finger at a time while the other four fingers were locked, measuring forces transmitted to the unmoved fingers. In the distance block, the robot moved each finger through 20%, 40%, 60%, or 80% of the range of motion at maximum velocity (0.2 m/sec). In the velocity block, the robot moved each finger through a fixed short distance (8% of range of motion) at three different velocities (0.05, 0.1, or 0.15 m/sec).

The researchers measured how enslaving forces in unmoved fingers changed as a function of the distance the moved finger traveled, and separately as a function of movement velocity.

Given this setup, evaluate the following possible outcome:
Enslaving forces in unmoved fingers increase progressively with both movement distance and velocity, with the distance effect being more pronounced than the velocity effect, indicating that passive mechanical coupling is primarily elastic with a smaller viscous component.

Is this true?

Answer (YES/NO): NO